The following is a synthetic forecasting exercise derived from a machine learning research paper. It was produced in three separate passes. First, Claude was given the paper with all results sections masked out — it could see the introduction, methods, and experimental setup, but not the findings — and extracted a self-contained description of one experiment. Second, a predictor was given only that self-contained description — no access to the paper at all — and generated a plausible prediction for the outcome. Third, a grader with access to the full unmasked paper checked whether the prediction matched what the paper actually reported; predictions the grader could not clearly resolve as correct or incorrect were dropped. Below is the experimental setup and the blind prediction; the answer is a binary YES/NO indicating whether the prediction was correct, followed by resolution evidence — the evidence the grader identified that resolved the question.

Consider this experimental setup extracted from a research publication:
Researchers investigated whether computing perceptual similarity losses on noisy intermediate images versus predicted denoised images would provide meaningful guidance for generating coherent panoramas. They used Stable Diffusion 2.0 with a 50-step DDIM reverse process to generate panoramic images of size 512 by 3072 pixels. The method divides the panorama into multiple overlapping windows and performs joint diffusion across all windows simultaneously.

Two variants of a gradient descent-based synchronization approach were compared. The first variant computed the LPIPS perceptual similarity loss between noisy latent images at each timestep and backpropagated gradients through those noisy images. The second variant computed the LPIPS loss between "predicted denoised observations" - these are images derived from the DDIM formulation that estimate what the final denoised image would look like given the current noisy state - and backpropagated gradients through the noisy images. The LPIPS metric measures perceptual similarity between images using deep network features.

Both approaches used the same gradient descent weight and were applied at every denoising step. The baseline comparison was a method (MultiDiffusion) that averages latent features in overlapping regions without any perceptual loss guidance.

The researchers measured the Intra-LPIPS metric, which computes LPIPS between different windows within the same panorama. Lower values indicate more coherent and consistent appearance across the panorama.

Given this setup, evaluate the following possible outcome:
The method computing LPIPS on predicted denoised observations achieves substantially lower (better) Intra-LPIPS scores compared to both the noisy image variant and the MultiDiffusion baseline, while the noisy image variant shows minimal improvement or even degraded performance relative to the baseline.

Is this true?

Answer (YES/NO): YES